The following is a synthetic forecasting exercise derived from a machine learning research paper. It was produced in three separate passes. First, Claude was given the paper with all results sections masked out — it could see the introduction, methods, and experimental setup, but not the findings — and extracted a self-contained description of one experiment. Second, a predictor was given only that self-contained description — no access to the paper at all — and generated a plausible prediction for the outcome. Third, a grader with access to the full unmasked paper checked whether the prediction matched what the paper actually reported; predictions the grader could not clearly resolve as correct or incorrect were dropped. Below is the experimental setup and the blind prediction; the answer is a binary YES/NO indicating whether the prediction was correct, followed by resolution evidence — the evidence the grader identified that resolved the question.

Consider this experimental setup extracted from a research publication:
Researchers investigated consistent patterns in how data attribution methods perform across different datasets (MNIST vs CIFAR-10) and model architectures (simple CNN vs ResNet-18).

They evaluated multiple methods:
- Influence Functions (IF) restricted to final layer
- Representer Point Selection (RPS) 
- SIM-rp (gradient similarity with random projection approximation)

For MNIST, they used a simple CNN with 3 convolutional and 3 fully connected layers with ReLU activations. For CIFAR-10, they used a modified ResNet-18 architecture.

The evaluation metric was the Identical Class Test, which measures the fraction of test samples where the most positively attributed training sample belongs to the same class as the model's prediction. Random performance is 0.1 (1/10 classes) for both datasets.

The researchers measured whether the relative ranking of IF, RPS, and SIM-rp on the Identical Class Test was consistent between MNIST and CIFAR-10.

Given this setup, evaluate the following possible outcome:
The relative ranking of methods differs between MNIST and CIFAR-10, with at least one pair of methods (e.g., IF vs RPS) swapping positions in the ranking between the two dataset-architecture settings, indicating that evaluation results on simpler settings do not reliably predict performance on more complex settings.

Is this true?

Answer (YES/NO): YES